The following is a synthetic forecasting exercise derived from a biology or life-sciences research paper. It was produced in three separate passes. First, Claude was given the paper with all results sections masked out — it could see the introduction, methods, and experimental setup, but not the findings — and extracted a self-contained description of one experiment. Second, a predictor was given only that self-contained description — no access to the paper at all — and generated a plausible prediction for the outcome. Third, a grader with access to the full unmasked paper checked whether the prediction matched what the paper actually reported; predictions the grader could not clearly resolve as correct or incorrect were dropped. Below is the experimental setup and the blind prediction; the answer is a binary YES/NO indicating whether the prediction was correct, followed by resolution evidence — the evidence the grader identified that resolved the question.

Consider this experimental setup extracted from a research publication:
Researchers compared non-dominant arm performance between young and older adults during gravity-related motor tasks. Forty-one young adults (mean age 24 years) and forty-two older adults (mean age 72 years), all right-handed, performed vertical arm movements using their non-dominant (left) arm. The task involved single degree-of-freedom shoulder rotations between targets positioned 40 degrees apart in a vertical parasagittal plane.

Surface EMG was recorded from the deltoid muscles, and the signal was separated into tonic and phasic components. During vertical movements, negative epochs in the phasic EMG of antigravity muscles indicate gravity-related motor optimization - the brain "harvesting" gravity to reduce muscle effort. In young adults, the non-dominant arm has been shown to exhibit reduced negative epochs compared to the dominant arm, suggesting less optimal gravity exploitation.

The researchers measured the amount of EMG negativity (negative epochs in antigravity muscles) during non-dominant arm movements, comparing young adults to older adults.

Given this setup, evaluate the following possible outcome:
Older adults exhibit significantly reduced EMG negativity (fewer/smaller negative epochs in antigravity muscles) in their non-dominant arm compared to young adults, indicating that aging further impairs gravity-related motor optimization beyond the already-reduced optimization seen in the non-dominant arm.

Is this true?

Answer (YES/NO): NO